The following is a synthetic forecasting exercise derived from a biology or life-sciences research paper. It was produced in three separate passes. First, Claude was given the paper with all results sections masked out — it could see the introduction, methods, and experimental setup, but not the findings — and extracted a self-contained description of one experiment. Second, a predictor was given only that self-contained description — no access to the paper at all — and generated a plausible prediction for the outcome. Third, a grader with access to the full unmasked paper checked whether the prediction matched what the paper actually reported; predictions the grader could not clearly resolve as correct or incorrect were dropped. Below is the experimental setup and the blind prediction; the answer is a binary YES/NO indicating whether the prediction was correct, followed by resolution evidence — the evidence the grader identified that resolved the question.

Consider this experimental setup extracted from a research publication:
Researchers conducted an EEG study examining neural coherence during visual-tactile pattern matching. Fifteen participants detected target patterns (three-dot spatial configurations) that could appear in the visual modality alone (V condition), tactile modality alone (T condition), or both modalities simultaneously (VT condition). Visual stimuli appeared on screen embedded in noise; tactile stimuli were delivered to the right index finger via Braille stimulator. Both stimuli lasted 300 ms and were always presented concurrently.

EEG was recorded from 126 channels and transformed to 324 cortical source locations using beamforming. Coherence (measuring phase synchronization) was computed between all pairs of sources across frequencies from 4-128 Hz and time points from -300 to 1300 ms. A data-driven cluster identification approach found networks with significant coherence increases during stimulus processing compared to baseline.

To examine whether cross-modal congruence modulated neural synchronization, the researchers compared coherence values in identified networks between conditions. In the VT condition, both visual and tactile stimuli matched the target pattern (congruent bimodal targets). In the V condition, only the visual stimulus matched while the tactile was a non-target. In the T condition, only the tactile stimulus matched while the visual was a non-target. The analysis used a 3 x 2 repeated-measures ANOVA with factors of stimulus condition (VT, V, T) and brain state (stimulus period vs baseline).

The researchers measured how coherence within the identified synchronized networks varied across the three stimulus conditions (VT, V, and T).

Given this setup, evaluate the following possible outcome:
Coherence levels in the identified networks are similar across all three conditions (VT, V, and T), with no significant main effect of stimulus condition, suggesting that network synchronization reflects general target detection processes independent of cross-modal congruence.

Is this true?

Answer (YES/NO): NO